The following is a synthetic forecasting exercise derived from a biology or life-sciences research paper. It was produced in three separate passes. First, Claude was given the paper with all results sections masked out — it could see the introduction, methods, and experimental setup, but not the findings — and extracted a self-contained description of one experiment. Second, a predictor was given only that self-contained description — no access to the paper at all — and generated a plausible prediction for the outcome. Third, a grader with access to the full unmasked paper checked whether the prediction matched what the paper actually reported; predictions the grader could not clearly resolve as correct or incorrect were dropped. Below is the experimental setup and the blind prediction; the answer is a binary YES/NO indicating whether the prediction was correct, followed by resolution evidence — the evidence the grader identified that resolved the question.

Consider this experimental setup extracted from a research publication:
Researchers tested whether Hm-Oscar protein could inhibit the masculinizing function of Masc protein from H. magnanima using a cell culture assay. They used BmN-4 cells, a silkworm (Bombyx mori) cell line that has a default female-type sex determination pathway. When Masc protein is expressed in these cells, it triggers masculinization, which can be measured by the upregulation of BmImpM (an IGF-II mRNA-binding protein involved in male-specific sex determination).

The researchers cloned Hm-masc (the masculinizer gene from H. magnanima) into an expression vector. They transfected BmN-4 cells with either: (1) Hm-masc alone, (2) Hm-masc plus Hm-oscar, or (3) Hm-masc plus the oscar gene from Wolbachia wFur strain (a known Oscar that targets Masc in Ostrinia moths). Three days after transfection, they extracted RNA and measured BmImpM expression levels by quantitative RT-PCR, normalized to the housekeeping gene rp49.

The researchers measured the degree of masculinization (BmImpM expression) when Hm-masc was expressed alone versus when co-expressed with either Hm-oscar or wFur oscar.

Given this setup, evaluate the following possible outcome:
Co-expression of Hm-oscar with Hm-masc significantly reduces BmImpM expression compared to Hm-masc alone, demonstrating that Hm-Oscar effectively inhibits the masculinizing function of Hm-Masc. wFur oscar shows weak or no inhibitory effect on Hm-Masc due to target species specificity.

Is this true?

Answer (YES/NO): NO